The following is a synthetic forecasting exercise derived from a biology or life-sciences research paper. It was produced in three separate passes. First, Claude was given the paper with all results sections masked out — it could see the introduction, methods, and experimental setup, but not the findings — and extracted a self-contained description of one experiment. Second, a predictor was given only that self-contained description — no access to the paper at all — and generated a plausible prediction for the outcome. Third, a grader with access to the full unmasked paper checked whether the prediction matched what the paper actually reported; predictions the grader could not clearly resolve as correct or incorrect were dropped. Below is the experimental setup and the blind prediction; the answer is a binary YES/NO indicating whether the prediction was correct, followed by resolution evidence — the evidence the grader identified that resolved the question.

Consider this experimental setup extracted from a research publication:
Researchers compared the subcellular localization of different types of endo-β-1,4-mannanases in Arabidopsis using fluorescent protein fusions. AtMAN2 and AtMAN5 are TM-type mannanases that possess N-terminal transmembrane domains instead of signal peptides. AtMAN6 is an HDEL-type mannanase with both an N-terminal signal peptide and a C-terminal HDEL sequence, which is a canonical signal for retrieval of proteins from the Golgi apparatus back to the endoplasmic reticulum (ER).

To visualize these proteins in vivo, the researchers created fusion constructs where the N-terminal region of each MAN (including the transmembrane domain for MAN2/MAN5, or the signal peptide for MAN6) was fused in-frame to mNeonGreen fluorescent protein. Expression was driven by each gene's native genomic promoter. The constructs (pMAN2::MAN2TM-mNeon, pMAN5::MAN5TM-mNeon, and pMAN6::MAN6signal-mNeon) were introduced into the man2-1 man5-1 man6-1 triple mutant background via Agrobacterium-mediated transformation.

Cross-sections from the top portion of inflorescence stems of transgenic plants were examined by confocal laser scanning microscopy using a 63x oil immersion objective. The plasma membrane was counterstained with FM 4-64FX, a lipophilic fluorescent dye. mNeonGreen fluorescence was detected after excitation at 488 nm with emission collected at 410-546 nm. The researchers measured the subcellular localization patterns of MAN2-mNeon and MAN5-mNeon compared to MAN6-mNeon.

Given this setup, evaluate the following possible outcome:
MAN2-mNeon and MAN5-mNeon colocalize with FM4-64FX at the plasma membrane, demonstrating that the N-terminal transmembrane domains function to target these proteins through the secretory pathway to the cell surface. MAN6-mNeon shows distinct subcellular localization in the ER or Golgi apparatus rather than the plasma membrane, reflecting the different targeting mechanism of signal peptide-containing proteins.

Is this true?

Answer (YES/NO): NO